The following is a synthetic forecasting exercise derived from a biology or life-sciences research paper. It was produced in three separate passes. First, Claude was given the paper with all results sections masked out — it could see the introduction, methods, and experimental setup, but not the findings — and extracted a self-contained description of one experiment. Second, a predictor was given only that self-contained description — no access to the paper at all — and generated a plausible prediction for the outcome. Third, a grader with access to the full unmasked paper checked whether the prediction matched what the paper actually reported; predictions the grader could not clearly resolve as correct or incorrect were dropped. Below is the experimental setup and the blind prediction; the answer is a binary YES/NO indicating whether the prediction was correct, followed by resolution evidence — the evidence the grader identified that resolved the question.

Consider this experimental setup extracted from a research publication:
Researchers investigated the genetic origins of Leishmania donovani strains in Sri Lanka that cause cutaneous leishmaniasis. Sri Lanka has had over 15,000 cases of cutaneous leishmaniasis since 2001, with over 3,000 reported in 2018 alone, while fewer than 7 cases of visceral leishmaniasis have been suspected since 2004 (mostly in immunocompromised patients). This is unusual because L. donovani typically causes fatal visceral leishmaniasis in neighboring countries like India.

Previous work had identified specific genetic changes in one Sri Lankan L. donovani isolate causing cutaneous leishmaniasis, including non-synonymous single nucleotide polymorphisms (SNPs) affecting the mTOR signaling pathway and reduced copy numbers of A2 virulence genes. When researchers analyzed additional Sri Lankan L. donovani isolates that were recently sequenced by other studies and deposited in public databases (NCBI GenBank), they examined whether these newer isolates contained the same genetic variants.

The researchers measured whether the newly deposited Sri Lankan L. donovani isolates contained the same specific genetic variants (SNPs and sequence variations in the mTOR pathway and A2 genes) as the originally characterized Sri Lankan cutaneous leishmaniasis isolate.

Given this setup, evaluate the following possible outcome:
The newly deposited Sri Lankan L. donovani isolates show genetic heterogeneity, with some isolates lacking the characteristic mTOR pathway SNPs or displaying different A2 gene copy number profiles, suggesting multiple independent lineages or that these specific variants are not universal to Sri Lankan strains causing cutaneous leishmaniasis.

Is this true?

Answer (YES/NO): YES